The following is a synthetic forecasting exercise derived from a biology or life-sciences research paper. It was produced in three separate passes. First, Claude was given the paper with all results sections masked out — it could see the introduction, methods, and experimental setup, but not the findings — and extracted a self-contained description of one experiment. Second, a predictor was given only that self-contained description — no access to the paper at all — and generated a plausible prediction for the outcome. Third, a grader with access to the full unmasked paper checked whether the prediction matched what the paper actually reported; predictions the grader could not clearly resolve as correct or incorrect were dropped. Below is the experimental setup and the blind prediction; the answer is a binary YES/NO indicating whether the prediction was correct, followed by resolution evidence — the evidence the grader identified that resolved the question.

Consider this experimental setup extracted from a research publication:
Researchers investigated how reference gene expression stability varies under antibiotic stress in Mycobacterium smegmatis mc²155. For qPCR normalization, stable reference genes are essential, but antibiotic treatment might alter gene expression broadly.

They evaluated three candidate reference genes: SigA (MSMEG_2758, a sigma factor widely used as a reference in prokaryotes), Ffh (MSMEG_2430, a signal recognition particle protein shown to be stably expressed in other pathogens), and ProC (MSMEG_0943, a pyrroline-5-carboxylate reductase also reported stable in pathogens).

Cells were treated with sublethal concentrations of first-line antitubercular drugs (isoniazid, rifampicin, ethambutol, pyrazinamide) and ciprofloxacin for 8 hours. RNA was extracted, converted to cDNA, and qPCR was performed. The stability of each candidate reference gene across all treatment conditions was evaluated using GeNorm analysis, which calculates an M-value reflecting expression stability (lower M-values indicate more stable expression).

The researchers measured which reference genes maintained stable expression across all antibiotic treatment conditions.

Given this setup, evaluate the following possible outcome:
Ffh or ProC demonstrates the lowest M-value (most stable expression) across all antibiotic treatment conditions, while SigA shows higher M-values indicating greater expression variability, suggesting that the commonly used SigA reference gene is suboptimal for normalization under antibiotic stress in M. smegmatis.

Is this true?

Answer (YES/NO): NO